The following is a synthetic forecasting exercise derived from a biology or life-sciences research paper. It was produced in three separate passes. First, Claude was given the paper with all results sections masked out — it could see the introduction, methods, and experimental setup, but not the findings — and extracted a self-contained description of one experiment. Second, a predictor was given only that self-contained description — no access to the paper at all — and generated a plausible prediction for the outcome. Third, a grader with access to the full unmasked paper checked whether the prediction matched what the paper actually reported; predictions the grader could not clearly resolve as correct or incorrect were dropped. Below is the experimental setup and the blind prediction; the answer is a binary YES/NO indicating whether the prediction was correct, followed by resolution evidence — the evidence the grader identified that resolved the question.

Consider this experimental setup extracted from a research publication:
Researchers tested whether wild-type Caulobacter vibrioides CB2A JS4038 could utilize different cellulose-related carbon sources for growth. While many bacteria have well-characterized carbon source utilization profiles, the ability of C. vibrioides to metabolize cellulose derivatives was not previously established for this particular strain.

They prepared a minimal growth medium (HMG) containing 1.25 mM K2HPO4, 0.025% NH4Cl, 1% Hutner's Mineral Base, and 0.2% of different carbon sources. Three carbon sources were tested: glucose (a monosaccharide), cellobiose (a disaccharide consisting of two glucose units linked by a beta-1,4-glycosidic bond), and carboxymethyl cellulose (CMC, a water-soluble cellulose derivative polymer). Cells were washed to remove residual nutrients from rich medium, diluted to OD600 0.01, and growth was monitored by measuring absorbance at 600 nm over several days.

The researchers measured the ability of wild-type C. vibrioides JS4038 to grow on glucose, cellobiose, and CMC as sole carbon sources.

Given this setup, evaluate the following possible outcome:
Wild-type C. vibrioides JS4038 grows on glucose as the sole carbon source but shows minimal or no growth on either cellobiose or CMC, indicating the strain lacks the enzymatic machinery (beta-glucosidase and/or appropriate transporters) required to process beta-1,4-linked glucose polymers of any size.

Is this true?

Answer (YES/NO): NO